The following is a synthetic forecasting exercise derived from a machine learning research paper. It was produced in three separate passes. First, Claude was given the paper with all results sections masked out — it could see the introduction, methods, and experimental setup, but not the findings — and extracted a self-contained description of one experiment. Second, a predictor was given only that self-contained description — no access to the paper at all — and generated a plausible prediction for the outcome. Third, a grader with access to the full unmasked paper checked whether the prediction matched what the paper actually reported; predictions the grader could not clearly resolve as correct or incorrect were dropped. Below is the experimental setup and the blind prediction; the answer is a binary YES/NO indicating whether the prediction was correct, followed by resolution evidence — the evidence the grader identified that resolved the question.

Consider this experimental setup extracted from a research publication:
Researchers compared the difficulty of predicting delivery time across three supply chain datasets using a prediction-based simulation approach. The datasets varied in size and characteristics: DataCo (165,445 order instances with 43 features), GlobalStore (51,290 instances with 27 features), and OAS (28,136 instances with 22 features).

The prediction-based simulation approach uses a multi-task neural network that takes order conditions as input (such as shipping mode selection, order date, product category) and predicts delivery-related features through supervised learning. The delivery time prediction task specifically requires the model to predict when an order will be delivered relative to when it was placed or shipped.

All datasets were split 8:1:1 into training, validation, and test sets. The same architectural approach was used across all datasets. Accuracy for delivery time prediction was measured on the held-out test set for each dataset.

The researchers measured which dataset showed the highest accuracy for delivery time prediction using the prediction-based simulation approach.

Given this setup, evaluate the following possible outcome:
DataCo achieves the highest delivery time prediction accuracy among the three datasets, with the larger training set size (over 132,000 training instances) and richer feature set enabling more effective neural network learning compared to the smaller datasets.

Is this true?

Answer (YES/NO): NO